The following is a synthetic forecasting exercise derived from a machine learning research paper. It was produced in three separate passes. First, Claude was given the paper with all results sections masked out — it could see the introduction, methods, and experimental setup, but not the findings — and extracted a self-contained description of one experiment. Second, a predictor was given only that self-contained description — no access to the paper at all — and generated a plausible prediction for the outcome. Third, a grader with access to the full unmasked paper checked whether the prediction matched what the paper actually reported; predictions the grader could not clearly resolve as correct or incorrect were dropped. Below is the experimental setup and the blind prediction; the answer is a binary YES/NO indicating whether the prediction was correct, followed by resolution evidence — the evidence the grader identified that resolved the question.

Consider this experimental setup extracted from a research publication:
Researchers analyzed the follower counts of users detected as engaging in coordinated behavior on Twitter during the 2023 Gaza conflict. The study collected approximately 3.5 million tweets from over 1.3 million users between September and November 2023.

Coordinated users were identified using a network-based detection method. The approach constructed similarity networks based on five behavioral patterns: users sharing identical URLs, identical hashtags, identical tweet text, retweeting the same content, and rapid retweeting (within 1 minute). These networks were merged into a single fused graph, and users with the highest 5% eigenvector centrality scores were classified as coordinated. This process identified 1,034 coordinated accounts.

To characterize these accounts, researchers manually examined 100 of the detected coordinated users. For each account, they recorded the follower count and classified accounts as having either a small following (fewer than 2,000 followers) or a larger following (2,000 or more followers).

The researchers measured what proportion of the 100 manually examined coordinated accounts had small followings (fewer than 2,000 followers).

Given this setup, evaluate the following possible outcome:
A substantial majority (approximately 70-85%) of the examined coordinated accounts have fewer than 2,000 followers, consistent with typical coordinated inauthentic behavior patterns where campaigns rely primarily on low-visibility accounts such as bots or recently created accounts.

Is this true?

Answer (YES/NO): NO